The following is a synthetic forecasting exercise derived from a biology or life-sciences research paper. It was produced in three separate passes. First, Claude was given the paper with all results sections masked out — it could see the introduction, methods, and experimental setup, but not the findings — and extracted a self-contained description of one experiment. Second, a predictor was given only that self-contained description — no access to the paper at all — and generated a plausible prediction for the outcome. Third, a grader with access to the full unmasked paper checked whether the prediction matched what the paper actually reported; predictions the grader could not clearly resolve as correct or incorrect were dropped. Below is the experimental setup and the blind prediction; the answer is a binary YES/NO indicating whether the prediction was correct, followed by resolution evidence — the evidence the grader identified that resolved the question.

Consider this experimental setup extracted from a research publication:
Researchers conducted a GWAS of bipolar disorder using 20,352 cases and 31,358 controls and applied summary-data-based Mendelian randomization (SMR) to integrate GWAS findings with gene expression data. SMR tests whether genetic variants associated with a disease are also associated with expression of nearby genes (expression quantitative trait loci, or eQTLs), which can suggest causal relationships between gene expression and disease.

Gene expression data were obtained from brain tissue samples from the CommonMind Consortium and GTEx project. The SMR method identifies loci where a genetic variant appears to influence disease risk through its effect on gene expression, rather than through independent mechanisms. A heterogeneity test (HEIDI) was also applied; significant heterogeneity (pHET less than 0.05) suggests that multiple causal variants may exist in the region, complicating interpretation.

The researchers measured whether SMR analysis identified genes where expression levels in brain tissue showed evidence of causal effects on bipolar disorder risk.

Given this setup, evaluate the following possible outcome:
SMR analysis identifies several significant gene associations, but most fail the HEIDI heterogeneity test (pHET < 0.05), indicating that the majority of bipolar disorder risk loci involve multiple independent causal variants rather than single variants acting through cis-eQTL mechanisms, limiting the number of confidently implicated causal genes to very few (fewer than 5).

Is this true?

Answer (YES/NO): NO